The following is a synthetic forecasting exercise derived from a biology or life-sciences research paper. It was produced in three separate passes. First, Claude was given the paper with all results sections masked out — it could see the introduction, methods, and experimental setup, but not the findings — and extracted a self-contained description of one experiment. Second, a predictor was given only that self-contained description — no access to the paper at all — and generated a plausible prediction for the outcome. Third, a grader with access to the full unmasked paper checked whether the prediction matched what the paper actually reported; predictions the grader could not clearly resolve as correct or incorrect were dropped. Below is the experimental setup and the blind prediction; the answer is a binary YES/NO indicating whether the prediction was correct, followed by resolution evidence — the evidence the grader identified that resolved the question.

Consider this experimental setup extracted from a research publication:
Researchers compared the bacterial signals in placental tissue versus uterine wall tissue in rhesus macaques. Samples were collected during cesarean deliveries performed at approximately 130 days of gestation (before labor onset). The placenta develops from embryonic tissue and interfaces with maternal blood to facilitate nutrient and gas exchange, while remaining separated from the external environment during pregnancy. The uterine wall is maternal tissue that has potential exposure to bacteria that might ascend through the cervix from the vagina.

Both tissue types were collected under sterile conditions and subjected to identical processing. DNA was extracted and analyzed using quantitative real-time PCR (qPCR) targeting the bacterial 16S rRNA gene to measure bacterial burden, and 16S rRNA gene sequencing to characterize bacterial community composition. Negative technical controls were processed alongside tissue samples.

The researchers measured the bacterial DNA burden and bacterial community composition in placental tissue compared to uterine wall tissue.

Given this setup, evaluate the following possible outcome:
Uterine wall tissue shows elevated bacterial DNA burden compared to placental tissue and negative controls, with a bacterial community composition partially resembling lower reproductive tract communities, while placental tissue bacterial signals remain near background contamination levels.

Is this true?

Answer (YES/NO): NO